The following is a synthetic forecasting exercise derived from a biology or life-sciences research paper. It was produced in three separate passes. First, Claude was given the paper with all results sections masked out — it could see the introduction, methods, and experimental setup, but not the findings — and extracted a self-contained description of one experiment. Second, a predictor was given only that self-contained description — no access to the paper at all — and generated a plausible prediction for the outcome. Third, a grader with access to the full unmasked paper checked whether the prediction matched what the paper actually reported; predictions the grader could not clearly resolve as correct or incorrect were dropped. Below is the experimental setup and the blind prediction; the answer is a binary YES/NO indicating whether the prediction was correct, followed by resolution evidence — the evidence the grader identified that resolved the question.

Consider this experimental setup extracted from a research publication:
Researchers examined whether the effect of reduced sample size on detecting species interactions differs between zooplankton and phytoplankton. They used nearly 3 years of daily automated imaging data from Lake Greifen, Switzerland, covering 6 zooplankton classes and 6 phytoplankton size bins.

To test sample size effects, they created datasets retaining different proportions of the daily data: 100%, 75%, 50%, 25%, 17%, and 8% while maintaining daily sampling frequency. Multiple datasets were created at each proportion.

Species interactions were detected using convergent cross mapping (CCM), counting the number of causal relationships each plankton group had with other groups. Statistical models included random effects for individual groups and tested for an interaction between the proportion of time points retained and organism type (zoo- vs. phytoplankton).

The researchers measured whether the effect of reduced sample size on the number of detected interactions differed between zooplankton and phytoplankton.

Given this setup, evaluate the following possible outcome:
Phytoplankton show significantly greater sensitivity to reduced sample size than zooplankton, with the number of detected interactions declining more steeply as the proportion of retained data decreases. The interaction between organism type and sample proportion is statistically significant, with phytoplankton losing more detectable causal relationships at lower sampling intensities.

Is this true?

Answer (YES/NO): YES